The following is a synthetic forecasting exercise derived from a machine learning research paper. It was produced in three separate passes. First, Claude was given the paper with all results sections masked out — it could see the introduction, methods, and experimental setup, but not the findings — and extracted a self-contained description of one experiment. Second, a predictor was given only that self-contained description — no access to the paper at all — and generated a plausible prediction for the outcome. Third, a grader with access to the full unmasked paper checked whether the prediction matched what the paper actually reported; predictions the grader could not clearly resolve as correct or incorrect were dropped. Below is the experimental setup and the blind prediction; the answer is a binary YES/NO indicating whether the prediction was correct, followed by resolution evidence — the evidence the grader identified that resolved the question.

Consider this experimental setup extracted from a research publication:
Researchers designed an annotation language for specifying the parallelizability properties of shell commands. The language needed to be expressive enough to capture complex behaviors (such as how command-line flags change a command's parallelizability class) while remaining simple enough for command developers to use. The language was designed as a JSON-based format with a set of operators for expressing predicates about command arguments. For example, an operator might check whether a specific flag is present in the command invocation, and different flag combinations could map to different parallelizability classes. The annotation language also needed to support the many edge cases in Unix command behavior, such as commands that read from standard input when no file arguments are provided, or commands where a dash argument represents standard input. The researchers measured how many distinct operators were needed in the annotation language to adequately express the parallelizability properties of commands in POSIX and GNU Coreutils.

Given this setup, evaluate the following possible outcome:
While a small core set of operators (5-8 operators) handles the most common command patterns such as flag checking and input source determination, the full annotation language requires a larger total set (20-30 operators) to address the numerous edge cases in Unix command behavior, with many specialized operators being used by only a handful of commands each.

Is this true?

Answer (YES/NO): NO